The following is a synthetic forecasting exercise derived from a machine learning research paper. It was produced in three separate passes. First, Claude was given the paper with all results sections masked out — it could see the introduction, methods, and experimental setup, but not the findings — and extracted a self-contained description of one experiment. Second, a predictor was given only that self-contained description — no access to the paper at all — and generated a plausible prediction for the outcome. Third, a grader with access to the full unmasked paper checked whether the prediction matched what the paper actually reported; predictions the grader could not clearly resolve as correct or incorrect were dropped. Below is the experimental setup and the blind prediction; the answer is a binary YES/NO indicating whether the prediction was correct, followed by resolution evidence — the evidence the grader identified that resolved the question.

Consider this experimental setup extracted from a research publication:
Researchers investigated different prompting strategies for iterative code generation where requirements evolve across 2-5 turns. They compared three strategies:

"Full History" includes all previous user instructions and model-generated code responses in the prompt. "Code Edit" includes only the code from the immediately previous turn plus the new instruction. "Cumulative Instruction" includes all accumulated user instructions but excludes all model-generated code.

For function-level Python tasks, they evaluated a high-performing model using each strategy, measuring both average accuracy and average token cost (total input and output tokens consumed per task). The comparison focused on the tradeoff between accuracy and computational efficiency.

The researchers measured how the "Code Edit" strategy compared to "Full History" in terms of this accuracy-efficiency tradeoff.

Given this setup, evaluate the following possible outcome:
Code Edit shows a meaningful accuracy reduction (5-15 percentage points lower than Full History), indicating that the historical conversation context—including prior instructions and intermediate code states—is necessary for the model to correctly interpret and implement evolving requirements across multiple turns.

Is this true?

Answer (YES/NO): NO